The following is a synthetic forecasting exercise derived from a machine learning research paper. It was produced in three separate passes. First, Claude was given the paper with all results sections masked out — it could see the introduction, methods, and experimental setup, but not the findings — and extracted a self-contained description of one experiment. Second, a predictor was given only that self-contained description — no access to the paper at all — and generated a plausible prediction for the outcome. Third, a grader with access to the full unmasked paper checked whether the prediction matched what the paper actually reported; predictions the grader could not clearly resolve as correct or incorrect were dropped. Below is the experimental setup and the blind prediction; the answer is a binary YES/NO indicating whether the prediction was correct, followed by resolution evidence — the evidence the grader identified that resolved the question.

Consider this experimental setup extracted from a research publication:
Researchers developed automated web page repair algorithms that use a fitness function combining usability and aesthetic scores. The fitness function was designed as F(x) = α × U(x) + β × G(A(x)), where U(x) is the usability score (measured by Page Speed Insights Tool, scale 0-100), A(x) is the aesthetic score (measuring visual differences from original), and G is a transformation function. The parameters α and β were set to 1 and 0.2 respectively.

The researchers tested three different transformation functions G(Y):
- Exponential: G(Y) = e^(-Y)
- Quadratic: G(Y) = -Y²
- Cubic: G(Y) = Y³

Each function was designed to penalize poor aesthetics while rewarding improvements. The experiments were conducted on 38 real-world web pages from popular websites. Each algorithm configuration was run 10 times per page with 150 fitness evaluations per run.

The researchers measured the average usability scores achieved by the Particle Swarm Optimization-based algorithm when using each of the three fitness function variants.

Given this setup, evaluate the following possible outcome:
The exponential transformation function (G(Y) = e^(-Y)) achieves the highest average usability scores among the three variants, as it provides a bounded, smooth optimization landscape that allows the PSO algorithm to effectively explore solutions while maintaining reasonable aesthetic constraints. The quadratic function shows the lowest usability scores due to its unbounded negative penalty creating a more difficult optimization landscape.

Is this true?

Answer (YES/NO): NO